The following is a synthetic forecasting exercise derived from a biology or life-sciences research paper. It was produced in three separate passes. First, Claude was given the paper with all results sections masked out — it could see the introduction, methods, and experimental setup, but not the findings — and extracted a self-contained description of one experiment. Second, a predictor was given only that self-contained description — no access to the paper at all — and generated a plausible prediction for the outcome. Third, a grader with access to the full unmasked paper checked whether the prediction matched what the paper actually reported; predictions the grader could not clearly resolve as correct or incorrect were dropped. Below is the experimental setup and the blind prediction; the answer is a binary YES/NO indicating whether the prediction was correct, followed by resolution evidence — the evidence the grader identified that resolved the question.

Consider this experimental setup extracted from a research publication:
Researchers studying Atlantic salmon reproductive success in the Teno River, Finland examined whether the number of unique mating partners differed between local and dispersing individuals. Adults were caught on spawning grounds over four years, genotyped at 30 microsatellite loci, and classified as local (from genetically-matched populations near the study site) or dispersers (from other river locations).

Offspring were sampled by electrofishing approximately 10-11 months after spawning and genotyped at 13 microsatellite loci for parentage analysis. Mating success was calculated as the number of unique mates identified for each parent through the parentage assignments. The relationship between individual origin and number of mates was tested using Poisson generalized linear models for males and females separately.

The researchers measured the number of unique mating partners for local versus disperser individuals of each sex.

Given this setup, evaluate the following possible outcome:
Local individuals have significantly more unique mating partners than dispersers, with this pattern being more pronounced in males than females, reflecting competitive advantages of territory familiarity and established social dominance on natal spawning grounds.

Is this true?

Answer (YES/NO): NO